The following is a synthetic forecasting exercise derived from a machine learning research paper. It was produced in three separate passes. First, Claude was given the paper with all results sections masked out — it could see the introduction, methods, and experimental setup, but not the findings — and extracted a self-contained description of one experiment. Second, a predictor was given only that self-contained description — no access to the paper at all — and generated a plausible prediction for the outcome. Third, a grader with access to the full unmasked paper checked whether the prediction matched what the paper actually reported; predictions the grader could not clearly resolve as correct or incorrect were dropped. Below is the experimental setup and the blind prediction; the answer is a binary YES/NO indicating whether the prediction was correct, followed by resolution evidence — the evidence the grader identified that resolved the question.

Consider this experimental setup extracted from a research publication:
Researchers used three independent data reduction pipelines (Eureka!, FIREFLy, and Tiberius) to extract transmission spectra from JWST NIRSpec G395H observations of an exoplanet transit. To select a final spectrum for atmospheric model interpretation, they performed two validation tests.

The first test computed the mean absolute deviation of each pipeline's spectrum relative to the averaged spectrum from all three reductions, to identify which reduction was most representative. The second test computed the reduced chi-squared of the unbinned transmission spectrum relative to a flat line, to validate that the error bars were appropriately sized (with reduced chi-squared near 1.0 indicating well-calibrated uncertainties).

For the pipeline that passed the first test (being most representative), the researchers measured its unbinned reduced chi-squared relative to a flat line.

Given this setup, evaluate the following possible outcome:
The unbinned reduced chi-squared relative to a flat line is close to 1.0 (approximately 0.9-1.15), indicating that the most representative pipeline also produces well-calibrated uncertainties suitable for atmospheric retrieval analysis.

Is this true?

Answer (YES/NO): YES